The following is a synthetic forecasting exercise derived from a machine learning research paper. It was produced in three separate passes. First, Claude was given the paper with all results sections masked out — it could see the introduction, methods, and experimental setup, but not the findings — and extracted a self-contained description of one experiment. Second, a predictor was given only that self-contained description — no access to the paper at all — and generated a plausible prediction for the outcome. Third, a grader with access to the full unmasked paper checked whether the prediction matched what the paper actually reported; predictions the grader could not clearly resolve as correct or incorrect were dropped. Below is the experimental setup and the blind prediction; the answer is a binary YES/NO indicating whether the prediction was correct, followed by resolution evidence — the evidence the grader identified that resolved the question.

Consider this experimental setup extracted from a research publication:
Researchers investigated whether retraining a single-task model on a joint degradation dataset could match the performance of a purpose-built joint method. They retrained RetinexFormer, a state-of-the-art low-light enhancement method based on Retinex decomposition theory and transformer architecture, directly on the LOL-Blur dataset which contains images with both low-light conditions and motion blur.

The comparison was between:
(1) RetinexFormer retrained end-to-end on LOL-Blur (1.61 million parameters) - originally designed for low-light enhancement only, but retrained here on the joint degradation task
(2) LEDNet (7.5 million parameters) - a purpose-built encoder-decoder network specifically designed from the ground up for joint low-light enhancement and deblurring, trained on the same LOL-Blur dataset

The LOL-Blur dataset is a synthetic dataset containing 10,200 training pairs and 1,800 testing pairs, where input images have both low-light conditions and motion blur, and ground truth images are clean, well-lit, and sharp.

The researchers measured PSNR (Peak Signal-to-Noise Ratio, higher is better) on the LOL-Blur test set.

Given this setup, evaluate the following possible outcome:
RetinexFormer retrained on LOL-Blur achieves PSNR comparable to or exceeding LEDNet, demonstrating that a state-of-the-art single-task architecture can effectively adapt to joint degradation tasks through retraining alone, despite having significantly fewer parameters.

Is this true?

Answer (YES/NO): NO